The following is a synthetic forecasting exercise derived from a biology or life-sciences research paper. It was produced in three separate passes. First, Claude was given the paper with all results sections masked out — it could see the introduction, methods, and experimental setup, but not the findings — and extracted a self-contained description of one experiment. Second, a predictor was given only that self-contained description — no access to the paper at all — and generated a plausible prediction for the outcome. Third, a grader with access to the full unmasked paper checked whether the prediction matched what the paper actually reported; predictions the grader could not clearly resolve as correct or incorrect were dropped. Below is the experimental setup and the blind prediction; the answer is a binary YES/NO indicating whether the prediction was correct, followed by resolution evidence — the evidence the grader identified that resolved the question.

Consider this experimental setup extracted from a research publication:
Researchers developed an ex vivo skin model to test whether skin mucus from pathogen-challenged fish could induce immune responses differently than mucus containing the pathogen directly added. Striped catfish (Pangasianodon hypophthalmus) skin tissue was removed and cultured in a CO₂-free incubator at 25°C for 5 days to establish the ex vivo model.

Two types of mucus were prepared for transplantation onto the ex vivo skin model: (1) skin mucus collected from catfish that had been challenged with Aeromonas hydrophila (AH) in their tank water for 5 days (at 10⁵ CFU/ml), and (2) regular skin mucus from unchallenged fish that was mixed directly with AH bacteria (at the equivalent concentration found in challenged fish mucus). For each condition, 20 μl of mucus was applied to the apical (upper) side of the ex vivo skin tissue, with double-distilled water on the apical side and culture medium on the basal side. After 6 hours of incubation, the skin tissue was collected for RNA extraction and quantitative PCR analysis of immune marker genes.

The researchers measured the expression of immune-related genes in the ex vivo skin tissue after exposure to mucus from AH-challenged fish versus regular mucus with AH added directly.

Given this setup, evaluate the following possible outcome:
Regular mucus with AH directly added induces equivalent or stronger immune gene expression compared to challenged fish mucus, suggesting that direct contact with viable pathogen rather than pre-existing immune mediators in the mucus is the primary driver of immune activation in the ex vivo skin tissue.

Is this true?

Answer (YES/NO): NO